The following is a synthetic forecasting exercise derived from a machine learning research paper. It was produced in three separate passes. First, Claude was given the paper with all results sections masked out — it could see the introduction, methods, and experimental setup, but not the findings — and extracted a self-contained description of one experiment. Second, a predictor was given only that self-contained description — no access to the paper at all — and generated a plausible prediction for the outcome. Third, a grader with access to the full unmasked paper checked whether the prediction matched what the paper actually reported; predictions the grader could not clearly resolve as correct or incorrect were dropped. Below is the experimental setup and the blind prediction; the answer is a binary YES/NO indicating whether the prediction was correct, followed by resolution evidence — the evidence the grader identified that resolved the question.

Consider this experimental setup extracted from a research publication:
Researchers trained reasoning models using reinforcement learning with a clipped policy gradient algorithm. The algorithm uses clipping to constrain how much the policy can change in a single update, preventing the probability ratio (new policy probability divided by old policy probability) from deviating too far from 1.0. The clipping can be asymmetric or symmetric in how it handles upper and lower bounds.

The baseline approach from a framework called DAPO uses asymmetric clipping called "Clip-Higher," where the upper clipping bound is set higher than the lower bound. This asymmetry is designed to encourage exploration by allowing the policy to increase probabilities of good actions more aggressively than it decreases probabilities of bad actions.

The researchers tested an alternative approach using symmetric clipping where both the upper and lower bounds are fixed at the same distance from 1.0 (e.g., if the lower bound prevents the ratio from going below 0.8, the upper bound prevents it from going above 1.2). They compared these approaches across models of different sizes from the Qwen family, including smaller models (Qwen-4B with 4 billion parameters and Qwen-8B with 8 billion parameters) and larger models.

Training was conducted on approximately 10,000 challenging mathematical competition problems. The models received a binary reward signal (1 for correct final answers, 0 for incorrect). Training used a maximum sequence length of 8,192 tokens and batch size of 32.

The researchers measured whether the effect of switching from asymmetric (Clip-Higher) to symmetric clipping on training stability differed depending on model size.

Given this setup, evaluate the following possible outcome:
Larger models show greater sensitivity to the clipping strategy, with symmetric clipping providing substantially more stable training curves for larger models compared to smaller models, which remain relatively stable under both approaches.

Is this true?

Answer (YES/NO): NO